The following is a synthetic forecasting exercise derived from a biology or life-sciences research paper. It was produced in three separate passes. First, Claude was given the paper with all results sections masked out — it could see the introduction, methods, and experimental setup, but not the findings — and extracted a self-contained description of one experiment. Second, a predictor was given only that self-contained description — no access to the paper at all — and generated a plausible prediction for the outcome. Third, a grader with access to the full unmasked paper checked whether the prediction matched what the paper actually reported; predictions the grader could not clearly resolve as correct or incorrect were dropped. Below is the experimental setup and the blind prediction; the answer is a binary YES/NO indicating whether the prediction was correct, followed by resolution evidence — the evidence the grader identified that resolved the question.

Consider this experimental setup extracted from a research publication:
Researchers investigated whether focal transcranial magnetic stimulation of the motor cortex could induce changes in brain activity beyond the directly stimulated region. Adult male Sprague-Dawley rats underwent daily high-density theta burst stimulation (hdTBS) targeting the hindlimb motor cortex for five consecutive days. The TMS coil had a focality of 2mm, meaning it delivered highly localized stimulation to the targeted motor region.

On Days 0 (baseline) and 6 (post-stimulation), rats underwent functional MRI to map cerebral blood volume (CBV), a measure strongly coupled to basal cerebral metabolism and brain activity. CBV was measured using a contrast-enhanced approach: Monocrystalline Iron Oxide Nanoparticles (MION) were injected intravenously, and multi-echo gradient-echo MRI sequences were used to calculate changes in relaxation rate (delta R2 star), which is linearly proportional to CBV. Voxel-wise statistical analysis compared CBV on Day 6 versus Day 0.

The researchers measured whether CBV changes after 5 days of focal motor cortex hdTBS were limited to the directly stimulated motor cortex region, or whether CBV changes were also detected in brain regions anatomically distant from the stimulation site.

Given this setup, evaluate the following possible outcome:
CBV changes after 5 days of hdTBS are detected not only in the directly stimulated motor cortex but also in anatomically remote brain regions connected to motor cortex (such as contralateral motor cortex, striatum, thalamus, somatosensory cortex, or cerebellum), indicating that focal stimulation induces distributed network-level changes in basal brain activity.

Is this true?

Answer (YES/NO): YES